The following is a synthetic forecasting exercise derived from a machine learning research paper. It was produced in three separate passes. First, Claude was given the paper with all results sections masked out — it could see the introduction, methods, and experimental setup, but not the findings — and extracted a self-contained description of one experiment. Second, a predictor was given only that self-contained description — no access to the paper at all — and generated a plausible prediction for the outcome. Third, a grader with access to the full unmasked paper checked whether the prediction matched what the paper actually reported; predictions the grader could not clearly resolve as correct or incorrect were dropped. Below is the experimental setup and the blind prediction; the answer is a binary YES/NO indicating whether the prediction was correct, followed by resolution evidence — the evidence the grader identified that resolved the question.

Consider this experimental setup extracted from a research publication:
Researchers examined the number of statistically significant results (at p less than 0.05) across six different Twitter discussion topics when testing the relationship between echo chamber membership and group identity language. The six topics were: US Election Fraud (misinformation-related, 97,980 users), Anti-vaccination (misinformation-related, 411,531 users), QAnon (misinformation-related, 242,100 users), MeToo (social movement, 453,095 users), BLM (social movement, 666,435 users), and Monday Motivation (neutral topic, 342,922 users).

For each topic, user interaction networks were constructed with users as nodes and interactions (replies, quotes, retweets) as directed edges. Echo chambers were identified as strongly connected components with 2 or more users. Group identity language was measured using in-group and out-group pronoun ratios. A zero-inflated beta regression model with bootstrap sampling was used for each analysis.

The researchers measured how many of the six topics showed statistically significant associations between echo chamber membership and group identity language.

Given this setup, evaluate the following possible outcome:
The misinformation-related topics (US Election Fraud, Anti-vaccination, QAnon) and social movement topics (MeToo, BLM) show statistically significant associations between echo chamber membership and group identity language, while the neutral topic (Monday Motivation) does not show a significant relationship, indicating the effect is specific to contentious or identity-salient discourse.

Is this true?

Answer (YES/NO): NO